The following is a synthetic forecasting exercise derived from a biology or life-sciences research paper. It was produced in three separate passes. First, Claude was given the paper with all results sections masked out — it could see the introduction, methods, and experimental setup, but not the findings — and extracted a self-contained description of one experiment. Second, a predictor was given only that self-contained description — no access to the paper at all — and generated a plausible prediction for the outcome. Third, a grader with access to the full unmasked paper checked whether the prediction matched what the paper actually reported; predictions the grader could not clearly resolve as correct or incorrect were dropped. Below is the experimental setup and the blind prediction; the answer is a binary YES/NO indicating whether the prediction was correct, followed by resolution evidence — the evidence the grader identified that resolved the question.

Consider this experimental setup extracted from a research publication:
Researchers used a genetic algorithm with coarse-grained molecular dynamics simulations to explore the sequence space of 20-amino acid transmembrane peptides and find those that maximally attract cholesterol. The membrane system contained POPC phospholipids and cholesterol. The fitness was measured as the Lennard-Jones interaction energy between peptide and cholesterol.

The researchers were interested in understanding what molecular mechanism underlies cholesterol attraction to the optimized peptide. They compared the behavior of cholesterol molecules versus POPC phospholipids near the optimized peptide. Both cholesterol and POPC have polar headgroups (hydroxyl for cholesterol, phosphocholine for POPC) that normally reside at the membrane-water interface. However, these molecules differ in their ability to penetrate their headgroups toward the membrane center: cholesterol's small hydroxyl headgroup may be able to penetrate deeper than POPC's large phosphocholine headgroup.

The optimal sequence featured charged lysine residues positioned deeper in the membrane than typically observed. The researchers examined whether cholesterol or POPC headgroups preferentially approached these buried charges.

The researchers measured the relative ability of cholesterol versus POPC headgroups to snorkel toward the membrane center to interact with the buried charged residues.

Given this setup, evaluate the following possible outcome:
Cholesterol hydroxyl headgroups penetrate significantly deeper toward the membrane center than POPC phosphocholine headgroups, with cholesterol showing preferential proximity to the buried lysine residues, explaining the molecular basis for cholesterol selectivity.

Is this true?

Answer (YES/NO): YES